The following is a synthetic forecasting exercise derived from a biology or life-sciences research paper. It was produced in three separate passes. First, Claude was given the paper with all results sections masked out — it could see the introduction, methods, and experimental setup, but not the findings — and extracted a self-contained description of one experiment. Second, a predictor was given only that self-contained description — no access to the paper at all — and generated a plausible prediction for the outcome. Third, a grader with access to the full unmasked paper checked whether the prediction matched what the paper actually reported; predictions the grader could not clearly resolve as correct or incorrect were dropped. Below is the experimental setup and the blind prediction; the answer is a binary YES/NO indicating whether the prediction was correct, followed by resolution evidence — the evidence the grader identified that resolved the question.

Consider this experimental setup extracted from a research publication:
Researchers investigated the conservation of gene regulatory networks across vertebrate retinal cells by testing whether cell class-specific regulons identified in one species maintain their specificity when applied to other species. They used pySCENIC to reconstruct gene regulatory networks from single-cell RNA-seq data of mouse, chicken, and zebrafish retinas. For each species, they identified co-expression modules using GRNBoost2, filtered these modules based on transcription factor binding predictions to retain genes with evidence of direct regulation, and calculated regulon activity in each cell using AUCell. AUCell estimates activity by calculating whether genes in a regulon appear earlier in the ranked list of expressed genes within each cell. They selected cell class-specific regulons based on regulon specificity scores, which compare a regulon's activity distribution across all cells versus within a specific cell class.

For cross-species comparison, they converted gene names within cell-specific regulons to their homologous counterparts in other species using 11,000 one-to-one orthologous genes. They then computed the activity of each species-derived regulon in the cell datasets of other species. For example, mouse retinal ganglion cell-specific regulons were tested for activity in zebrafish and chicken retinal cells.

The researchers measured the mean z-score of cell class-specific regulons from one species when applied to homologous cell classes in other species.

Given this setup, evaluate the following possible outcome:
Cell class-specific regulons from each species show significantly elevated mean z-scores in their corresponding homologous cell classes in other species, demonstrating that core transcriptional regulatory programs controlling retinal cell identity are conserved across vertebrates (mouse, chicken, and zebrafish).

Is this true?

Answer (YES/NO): YES